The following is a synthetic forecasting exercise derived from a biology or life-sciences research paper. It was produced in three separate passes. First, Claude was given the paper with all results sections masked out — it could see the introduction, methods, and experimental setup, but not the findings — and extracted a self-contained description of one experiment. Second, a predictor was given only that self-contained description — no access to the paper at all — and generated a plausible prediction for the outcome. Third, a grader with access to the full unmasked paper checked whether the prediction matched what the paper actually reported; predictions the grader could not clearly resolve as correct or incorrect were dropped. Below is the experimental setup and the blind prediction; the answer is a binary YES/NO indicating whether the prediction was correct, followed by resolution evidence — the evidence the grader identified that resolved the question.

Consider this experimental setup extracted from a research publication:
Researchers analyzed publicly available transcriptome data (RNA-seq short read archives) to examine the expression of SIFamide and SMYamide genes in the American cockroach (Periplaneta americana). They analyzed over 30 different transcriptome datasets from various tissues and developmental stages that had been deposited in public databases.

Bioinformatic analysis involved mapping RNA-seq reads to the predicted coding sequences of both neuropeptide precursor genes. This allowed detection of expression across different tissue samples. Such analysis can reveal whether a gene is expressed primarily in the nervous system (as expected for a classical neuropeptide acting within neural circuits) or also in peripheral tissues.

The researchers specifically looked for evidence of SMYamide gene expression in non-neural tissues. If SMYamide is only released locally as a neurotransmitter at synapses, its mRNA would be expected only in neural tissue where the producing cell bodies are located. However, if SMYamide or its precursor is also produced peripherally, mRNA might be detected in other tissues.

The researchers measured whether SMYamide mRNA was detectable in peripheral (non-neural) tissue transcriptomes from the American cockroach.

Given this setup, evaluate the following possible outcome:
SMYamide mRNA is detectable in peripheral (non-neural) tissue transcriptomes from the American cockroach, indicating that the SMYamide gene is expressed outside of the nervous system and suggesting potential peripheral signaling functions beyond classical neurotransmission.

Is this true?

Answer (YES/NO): NO